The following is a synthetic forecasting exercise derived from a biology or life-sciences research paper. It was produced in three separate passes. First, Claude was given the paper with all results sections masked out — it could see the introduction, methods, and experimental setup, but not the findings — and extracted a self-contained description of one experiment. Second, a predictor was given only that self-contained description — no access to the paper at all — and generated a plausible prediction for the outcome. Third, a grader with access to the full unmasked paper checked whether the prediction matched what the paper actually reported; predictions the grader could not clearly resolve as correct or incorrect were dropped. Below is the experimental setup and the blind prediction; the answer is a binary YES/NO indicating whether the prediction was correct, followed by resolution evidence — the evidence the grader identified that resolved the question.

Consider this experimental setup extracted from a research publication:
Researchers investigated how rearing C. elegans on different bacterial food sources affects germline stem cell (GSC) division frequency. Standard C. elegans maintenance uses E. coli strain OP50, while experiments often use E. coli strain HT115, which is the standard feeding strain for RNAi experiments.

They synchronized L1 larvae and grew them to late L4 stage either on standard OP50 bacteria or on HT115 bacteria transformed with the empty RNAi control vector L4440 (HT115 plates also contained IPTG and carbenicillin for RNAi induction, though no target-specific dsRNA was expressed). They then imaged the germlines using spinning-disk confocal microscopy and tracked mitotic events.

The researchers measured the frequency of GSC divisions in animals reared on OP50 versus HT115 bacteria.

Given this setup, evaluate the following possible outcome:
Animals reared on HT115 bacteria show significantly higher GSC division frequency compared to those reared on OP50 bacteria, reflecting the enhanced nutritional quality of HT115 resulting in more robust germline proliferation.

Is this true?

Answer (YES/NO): YES